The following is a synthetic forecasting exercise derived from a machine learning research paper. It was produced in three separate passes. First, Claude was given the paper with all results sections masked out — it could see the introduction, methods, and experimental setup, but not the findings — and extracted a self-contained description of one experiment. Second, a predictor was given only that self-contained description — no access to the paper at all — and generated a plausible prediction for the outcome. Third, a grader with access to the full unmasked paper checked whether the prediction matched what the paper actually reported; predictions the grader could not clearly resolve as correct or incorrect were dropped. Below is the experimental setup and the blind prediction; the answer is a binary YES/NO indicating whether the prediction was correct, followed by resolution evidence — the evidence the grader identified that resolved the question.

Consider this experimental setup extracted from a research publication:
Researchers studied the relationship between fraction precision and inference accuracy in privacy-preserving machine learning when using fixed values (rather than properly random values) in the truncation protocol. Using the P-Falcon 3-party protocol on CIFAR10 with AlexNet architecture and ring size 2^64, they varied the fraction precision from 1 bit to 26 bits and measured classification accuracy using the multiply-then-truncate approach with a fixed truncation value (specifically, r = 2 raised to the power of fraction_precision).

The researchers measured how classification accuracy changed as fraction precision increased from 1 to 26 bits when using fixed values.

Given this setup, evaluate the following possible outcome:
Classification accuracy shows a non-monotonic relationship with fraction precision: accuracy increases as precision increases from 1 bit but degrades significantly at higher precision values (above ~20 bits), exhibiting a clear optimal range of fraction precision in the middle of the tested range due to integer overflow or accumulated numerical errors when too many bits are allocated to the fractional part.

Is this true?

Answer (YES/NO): NO